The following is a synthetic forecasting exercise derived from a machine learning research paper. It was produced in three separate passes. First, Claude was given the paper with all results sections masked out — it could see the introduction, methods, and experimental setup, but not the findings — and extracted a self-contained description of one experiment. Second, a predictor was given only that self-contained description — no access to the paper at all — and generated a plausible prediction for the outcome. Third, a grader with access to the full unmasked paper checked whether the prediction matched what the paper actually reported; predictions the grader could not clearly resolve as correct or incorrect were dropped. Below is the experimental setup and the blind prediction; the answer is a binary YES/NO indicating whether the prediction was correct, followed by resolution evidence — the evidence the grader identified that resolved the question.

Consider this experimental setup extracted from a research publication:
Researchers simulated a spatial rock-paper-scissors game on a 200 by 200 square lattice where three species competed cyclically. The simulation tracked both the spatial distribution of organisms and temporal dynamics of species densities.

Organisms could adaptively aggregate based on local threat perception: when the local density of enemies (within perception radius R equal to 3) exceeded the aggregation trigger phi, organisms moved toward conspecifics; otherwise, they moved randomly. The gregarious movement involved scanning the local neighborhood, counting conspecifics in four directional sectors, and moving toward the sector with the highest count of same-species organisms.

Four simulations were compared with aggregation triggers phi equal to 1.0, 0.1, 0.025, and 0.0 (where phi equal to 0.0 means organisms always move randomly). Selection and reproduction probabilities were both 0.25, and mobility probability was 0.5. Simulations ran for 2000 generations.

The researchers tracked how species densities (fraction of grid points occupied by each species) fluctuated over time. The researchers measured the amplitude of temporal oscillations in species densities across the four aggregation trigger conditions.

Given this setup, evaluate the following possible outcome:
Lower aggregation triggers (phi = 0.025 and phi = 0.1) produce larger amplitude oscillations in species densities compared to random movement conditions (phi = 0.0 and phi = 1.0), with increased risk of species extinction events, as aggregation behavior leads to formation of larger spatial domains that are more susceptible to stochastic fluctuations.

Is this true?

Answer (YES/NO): NO